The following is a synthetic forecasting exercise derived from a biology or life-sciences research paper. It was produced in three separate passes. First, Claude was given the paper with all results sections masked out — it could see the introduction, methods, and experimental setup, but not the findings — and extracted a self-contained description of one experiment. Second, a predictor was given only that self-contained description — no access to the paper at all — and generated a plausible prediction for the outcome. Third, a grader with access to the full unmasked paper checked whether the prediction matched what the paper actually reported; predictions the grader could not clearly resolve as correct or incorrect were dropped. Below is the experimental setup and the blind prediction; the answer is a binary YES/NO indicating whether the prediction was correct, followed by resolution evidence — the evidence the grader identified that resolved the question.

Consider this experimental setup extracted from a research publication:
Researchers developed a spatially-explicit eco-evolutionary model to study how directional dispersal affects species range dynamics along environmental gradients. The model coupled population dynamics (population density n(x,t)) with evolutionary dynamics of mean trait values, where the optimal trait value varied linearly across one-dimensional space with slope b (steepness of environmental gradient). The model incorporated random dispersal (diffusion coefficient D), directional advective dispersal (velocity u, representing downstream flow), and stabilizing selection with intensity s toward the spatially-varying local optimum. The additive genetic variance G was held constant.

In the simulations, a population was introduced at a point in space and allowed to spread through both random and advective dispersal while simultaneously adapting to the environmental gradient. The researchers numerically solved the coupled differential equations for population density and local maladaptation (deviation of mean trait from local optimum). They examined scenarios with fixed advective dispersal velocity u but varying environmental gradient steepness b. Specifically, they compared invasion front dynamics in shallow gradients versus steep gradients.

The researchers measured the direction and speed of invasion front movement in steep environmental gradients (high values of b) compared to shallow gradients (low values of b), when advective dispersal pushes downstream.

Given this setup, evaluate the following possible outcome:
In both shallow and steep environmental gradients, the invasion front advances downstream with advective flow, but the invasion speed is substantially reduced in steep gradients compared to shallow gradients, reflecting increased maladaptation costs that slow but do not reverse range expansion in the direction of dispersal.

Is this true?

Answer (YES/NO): NO